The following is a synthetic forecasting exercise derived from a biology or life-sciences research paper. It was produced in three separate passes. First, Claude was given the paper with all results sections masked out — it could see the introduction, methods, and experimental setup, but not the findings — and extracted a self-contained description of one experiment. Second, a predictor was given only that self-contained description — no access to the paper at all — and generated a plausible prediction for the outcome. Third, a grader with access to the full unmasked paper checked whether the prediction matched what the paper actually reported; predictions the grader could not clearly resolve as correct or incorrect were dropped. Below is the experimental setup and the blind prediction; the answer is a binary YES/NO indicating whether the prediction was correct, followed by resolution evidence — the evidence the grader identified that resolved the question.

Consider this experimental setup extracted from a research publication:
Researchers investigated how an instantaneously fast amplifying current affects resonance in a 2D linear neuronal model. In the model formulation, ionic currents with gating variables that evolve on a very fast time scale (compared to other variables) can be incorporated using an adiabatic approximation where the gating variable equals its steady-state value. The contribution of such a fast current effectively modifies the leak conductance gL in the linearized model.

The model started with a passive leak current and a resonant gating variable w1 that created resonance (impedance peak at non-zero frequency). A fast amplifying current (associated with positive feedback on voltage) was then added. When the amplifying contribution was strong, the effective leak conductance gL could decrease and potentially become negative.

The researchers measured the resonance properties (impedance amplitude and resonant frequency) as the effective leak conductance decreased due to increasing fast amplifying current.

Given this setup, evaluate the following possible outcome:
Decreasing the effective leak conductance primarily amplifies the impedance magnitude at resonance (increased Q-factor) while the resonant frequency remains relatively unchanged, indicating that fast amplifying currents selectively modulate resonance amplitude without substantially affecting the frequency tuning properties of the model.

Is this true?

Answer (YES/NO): NO